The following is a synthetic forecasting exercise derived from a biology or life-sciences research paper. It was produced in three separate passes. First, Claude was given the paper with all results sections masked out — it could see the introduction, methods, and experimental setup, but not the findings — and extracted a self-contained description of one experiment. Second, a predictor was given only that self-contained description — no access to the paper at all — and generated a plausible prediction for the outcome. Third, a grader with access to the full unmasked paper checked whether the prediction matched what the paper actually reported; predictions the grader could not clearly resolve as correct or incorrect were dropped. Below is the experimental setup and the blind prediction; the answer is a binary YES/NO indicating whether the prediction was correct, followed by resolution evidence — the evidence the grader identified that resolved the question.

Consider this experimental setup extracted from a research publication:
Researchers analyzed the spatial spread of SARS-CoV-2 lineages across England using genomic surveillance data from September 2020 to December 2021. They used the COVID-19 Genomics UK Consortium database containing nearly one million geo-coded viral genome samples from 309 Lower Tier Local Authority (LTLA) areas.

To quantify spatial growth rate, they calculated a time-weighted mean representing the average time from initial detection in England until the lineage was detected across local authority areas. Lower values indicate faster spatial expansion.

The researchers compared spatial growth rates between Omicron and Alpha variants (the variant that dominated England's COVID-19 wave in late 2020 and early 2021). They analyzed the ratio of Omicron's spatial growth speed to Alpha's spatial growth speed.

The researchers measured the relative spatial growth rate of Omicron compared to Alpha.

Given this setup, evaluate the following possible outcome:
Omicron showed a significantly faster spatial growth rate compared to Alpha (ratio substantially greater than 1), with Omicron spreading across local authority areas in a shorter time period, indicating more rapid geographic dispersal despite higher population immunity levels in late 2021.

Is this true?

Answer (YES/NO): YES